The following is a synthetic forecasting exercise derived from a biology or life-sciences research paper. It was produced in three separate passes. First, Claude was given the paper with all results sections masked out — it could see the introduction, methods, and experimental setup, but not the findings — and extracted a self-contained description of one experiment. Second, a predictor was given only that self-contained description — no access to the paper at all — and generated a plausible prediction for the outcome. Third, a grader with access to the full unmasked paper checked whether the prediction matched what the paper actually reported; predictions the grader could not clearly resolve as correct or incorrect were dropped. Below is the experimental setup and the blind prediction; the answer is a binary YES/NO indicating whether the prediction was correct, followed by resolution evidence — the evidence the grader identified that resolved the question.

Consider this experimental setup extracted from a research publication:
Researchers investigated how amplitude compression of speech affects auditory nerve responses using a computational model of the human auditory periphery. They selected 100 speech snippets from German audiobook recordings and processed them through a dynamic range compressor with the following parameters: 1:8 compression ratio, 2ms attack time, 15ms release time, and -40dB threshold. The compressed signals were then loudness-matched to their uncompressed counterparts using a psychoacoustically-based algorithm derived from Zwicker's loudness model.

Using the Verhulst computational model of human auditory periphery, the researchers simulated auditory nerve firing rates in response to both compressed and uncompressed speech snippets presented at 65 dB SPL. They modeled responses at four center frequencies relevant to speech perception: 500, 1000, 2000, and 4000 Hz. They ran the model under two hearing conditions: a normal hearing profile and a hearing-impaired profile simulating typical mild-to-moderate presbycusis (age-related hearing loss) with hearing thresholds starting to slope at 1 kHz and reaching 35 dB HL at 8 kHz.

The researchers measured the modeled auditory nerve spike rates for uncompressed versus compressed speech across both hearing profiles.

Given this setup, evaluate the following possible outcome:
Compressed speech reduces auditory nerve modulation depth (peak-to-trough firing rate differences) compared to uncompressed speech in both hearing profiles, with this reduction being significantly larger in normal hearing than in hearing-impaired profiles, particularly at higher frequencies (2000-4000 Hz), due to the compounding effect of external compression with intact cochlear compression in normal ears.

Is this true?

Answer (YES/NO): NO